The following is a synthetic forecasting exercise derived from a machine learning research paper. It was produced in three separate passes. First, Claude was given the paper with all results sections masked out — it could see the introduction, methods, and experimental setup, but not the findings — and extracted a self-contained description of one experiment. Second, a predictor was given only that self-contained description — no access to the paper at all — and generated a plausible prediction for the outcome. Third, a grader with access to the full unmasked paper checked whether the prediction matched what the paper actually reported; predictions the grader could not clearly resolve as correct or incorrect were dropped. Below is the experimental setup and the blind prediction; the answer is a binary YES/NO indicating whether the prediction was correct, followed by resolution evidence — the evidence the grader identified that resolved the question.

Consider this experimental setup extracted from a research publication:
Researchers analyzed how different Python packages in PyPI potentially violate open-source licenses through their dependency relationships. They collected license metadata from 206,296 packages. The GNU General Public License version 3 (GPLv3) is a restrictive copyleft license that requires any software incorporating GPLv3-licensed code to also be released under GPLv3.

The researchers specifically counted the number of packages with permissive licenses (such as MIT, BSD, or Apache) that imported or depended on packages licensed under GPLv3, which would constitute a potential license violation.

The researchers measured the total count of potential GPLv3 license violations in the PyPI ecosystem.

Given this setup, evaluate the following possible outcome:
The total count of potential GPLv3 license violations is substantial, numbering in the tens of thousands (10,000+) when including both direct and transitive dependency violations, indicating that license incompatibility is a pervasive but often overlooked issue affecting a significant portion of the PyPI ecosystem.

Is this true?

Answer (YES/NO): NO